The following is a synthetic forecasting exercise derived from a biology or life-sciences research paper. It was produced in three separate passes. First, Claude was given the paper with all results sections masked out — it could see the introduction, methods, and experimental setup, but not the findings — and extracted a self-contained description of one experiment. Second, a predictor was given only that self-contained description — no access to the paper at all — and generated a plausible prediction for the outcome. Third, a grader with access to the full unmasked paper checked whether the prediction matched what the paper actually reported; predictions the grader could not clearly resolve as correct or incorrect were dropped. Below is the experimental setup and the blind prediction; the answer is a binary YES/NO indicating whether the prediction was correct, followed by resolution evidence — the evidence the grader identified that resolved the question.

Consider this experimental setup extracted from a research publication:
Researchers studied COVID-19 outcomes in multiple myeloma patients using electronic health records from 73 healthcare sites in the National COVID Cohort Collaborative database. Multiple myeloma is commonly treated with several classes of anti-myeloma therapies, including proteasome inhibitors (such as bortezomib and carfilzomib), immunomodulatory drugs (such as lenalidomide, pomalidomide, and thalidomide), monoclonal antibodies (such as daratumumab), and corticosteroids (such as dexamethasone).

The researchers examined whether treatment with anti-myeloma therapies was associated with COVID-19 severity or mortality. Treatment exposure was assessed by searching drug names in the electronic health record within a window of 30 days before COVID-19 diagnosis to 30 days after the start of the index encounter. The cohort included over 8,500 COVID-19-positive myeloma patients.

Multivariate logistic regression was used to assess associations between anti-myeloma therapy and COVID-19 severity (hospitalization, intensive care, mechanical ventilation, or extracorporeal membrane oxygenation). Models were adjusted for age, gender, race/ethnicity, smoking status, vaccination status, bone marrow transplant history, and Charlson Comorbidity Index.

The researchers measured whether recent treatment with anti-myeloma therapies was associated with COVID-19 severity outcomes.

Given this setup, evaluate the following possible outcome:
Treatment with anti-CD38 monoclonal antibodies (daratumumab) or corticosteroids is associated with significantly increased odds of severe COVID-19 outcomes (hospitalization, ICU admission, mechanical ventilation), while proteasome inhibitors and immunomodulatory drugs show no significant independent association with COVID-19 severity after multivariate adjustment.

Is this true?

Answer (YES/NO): NO